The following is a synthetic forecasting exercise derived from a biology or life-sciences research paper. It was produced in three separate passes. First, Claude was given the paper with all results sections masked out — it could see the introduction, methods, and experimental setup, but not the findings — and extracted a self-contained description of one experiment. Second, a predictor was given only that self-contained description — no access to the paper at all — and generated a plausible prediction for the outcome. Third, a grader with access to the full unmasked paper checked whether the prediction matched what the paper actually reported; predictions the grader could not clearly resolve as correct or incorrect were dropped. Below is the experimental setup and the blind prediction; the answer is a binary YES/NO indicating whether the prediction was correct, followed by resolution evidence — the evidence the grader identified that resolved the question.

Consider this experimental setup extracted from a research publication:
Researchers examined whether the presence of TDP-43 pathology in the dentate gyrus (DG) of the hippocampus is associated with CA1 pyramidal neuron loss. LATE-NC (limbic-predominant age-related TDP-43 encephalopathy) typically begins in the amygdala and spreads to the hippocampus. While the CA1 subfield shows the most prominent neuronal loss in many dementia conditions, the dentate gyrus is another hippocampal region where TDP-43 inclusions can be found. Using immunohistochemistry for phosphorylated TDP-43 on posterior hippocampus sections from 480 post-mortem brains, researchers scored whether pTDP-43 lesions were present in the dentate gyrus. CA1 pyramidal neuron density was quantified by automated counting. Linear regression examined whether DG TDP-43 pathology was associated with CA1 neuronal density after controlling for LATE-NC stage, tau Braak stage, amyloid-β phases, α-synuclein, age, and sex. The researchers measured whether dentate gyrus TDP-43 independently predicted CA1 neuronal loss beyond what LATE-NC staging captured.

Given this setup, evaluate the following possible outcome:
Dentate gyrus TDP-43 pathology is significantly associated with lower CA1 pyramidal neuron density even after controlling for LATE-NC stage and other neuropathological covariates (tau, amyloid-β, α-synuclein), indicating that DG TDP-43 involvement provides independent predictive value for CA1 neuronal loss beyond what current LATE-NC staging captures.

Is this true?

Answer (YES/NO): YES